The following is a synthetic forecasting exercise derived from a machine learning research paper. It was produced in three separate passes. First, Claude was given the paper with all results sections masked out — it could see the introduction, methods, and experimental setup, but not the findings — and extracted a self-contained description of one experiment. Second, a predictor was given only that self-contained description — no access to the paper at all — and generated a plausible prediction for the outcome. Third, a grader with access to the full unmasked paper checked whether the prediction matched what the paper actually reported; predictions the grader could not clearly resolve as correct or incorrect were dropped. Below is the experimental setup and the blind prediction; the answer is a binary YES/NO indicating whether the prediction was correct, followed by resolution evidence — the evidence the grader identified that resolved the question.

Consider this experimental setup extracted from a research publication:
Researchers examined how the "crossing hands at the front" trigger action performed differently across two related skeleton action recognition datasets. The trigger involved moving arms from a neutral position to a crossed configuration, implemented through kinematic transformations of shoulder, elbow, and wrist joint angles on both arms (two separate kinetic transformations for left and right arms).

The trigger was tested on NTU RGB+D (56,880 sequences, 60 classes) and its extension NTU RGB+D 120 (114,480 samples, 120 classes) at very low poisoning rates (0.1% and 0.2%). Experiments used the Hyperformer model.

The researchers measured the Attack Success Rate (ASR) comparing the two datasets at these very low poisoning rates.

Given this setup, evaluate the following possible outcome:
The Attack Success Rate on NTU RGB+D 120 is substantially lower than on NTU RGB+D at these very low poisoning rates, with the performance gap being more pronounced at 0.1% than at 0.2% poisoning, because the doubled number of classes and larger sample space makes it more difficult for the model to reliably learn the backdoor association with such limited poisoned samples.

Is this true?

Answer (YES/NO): NO